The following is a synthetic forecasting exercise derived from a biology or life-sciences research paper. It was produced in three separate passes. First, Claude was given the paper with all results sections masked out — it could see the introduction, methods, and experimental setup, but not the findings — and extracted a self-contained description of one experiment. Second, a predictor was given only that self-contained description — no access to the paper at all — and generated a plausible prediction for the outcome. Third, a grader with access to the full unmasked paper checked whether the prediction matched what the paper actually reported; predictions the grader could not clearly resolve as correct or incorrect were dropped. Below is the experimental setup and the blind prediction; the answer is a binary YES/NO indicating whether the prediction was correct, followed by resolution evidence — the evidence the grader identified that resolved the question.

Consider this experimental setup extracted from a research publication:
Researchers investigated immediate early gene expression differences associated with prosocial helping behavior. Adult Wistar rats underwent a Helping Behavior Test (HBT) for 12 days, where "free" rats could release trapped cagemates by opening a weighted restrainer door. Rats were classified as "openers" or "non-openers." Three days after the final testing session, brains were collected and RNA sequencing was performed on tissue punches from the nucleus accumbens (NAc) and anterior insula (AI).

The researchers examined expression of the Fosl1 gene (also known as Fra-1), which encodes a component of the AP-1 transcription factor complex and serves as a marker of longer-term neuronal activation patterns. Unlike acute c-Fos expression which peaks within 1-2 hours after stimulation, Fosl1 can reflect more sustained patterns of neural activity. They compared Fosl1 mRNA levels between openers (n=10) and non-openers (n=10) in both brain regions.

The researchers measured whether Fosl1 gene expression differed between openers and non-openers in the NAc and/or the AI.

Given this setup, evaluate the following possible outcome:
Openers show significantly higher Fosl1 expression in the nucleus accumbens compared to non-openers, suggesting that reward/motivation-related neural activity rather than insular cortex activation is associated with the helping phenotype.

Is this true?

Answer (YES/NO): YES